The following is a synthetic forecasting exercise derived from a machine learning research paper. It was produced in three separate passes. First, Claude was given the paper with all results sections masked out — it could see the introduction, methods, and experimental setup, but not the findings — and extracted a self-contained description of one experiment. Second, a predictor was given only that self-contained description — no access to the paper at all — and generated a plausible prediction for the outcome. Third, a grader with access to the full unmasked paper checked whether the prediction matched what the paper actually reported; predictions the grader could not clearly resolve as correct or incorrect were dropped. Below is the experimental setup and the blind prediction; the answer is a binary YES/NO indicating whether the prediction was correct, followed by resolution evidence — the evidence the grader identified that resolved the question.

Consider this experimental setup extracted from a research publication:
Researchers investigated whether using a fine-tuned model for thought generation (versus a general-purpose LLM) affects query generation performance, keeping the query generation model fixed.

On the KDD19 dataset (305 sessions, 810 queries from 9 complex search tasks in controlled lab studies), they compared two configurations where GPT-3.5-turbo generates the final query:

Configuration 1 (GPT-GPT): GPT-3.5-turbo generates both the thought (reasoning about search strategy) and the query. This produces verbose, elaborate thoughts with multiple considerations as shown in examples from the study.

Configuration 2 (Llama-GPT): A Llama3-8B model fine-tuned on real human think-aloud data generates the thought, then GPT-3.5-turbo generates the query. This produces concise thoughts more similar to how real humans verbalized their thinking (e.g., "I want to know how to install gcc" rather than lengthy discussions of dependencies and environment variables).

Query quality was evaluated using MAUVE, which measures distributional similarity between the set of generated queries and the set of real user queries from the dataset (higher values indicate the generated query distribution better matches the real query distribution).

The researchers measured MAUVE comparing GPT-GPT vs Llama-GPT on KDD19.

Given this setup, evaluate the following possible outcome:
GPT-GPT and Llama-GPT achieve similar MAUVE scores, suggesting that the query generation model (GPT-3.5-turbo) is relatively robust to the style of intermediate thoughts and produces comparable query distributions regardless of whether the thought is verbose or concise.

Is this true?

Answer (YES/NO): NO